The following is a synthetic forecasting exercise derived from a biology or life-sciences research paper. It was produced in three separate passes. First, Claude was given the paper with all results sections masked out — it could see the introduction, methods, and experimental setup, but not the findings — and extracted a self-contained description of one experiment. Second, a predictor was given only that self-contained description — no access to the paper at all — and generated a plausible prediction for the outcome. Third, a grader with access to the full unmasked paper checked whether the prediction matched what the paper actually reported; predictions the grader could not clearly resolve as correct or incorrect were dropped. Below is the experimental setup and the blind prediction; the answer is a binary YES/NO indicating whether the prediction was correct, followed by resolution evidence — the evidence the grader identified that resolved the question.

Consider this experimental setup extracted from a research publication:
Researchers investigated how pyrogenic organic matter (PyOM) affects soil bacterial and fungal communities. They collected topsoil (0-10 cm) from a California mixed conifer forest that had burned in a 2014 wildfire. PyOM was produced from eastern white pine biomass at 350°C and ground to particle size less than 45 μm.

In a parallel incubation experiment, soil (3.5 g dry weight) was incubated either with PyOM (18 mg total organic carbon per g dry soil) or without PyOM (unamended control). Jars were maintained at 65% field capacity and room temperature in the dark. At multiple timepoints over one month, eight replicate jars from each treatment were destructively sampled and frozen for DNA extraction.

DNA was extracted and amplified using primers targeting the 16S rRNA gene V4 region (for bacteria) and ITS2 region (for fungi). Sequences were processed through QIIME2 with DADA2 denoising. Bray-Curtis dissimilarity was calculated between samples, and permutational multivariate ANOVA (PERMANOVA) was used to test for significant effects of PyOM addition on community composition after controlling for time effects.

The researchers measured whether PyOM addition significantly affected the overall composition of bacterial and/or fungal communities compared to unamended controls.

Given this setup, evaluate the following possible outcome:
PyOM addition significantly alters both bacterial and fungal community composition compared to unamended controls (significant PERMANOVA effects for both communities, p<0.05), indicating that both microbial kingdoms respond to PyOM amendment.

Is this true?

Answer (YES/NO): NO